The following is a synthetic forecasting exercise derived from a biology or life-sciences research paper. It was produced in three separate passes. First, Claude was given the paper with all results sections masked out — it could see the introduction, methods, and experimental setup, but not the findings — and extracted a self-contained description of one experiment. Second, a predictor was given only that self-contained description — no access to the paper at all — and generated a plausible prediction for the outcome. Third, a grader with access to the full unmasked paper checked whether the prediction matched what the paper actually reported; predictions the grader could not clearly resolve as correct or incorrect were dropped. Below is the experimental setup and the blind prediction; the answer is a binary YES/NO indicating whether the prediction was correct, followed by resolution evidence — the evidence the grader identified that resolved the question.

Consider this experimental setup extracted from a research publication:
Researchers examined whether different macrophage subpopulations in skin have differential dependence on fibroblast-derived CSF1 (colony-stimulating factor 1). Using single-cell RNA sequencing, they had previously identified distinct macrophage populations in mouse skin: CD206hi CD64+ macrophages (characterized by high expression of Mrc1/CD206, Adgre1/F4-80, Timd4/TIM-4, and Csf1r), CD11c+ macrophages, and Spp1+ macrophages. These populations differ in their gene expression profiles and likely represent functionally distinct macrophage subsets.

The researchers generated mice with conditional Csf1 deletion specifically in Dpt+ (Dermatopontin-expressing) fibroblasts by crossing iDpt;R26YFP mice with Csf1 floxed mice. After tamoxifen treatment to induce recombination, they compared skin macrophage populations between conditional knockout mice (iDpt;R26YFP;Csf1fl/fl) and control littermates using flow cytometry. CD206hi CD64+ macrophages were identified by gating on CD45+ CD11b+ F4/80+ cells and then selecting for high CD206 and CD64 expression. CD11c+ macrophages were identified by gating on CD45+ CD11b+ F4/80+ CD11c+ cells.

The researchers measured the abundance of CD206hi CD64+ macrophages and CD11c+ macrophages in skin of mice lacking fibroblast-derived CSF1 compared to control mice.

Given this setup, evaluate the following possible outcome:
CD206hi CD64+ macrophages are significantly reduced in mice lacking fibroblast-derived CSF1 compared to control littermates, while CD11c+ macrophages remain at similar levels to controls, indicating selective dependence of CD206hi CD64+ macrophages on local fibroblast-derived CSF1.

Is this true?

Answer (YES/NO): YES